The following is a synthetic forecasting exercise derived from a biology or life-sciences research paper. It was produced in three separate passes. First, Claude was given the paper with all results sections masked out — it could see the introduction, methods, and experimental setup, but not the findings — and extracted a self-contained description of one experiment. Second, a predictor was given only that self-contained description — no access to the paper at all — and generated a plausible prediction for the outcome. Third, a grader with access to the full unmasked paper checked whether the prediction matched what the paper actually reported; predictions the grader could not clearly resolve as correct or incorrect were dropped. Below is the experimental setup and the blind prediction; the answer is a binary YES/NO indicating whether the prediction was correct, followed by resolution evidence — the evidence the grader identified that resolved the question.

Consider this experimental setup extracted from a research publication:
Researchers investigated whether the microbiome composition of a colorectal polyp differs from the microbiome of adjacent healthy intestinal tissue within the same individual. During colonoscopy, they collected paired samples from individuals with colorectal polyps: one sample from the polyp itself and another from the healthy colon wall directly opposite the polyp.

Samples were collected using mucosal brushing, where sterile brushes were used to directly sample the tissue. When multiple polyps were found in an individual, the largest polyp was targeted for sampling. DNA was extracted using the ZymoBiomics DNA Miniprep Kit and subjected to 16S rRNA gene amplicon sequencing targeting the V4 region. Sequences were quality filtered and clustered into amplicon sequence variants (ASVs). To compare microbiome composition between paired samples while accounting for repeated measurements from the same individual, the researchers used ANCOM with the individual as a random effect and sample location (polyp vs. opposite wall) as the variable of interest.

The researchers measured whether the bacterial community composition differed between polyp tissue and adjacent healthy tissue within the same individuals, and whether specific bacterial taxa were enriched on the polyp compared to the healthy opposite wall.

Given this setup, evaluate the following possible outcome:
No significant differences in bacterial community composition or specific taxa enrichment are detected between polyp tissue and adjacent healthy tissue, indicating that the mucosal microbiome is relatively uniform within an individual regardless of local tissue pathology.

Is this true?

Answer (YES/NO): YES